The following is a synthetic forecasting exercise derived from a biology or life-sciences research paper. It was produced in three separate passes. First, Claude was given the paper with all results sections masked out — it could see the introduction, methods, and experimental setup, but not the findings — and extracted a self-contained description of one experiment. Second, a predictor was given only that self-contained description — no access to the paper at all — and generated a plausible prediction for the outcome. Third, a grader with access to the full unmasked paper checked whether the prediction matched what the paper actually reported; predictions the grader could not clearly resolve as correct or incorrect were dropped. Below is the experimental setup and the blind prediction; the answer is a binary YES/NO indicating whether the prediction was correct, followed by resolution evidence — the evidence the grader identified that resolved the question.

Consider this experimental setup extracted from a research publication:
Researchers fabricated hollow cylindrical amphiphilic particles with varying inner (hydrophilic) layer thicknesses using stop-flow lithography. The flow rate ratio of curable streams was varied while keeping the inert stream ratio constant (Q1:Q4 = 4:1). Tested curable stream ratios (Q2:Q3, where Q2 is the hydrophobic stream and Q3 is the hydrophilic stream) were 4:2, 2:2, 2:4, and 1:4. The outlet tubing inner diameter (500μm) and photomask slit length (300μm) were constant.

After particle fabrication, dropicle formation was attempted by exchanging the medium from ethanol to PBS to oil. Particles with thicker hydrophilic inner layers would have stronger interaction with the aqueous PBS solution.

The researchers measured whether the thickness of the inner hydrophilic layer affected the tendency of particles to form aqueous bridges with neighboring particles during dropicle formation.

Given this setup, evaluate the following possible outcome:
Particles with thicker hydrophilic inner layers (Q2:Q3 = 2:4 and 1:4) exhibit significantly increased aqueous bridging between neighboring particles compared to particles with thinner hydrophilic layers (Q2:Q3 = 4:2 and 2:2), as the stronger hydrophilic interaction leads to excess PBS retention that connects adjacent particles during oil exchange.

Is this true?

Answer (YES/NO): YES